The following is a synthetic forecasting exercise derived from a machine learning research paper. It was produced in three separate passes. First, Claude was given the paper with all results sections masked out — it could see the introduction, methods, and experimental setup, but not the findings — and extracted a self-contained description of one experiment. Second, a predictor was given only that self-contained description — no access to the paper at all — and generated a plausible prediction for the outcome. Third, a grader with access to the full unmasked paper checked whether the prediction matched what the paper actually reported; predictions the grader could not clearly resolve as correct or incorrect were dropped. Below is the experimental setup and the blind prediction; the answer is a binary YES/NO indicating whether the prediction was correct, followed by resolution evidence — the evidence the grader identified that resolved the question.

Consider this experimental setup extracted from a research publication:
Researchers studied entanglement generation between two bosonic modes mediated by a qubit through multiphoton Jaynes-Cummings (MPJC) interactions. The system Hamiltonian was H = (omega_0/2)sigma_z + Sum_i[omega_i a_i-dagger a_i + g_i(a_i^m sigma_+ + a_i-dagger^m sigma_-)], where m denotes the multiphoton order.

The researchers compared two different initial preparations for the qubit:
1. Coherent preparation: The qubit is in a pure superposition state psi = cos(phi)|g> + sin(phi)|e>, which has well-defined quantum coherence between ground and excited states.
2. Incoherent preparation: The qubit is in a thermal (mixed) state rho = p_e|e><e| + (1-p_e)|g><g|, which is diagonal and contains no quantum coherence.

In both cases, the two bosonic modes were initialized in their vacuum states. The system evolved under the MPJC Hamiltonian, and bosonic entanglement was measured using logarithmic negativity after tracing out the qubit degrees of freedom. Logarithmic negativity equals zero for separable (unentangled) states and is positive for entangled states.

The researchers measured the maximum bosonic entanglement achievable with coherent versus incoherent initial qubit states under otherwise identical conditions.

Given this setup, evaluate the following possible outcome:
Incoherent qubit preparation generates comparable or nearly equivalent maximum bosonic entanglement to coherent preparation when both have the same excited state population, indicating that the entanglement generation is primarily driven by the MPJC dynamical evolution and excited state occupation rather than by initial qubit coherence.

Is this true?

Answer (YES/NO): NO